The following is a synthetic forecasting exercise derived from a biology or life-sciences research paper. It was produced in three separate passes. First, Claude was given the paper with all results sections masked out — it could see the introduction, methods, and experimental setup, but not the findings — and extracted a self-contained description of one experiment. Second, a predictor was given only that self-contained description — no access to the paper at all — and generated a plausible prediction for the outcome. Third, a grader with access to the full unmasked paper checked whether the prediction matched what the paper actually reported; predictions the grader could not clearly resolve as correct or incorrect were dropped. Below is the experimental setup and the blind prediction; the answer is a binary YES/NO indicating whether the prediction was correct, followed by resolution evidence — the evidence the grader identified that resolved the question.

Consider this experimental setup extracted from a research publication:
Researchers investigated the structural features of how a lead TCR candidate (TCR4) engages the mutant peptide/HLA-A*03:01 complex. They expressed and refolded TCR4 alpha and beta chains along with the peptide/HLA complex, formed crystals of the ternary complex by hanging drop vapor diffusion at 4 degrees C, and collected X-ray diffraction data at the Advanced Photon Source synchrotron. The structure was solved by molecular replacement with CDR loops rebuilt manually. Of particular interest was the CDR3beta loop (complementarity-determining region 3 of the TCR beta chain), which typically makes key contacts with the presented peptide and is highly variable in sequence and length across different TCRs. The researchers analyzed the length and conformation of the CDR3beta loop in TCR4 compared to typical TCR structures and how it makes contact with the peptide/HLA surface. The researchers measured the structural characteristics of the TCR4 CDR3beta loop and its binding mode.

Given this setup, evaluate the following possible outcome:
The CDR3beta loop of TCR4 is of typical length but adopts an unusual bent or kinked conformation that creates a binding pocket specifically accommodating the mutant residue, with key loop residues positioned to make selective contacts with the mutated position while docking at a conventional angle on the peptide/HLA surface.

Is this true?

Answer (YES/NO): NO